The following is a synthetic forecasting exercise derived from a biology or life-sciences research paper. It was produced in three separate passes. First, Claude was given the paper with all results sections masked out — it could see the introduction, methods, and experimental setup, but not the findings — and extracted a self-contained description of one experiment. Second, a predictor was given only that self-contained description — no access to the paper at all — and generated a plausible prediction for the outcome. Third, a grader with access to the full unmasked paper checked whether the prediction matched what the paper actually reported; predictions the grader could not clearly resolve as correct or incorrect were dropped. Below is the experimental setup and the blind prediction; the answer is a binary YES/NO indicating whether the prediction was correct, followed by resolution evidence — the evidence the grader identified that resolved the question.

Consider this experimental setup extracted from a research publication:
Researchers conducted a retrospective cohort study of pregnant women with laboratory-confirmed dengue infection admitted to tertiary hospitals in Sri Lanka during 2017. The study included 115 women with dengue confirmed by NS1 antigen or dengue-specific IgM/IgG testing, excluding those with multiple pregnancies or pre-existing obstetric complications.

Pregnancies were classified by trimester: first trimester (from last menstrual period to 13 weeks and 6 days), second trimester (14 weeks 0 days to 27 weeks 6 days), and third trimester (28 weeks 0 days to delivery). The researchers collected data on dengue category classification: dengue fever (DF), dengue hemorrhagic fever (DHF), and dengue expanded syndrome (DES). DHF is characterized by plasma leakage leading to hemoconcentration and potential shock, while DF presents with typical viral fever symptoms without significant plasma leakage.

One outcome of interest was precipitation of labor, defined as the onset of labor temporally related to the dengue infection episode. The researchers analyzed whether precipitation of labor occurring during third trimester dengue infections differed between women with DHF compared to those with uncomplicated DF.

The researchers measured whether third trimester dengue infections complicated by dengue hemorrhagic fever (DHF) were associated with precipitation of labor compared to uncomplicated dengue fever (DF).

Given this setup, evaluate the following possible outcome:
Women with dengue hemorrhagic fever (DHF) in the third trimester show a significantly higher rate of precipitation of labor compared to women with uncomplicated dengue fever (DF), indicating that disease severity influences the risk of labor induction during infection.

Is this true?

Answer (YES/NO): YES